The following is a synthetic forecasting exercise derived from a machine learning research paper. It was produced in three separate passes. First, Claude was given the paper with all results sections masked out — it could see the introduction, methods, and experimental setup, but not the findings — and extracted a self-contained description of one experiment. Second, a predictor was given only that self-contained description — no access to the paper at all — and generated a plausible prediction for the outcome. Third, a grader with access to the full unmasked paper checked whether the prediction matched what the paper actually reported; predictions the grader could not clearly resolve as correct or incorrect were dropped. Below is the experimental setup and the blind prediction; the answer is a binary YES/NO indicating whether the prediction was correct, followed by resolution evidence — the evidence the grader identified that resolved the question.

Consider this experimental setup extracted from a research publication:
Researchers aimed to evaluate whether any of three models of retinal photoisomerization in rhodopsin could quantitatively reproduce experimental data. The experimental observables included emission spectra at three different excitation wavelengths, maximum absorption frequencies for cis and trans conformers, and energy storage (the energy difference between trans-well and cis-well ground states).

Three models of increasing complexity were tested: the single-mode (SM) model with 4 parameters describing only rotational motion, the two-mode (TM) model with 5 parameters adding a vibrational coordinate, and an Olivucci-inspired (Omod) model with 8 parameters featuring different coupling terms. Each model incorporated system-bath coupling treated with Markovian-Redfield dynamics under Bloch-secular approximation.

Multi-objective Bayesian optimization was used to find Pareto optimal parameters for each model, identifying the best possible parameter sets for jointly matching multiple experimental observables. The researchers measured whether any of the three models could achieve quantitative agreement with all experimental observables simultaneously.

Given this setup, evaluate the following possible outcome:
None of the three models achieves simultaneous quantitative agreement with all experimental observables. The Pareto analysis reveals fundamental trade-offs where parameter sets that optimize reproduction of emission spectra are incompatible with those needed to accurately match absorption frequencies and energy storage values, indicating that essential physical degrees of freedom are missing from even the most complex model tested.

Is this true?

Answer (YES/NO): YES